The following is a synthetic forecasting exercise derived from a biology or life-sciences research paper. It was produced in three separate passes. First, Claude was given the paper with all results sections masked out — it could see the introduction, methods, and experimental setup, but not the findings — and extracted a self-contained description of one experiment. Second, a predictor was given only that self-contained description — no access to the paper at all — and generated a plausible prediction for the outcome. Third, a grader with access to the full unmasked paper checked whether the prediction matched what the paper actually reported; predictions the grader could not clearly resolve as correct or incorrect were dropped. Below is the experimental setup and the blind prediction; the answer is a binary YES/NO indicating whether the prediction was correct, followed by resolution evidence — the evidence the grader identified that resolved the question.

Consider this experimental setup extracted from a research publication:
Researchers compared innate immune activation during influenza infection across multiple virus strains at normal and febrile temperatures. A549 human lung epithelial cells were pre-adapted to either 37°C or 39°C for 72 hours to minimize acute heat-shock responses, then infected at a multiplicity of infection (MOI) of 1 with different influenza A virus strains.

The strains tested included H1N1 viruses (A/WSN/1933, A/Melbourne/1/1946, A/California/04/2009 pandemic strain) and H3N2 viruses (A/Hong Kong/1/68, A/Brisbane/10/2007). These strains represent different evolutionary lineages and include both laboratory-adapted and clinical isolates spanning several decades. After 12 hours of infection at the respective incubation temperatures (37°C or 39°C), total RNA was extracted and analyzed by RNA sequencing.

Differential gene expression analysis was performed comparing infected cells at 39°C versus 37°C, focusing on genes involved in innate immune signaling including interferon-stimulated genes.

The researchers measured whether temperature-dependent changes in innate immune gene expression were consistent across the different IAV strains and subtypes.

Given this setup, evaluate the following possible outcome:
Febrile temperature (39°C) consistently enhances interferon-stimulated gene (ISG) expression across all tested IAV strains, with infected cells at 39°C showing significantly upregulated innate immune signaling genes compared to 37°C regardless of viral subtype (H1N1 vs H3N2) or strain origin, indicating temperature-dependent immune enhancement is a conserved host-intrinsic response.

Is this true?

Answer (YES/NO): NO